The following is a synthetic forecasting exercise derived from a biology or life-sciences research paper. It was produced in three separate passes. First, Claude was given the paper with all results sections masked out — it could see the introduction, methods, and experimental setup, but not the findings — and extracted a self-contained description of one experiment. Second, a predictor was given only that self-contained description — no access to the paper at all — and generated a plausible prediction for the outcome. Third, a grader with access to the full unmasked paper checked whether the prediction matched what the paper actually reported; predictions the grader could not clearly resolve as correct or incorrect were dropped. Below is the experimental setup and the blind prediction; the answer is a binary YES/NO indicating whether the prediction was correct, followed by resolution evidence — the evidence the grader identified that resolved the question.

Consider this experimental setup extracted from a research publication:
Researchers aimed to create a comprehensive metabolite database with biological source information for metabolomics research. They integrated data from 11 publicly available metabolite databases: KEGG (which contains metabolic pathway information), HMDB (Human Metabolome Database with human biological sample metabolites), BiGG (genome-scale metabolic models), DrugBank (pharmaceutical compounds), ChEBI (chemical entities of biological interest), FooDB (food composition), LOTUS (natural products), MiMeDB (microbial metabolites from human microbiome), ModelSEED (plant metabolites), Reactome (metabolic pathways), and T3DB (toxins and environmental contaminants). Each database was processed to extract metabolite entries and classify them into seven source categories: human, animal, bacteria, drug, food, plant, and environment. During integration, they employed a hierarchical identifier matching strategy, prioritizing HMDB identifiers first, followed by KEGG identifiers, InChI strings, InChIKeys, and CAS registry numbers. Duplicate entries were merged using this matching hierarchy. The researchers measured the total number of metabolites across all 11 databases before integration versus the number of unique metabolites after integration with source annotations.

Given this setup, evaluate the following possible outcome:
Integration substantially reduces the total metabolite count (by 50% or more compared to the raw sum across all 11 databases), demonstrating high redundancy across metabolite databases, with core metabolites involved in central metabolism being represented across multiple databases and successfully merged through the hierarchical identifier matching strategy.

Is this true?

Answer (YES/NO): NO